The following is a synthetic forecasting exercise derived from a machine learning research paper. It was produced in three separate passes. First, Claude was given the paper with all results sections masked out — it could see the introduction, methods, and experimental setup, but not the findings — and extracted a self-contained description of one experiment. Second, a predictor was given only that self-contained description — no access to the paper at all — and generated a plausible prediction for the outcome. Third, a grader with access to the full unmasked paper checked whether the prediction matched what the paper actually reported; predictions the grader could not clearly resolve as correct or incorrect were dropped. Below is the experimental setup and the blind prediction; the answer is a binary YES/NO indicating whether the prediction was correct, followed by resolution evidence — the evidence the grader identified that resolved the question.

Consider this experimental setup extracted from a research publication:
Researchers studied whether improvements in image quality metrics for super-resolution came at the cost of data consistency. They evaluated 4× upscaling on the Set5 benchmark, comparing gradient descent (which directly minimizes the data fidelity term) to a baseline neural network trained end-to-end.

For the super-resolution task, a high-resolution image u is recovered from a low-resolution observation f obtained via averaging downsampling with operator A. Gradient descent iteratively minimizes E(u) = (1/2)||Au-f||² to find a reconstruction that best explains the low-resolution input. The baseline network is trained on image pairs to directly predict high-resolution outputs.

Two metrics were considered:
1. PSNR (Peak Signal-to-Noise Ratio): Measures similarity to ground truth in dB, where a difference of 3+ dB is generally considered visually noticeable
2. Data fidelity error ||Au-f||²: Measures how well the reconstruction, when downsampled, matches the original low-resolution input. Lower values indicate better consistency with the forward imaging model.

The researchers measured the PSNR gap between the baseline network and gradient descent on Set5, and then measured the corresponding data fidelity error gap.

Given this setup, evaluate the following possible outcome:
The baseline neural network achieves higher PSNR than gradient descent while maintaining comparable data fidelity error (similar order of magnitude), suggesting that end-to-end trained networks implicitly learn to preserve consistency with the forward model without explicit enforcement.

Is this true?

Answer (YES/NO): NO